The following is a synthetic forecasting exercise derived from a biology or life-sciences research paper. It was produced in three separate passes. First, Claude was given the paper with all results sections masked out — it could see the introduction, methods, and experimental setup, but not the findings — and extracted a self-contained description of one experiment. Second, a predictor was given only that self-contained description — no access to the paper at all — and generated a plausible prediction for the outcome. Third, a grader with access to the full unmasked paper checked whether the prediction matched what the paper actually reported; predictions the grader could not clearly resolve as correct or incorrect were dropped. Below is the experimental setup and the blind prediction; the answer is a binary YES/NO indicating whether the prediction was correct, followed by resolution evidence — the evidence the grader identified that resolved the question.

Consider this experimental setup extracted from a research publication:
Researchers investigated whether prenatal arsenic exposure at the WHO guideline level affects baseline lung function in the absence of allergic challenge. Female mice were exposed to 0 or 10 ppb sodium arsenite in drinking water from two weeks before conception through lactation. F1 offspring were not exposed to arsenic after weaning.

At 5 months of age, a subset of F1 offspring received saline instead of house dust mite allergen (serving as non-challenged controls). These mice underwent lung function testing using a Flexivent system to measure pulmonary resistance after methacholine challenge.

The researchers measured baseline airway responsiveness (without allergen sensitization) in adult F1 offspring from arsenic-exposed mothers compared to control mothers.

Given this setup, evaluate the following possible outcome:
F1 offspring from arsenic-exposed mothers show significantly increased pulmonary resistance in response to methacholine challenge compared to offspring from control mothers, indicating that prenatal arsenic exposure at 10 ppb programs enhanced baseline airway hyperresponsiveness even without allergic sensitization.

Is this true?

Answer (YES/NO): NO